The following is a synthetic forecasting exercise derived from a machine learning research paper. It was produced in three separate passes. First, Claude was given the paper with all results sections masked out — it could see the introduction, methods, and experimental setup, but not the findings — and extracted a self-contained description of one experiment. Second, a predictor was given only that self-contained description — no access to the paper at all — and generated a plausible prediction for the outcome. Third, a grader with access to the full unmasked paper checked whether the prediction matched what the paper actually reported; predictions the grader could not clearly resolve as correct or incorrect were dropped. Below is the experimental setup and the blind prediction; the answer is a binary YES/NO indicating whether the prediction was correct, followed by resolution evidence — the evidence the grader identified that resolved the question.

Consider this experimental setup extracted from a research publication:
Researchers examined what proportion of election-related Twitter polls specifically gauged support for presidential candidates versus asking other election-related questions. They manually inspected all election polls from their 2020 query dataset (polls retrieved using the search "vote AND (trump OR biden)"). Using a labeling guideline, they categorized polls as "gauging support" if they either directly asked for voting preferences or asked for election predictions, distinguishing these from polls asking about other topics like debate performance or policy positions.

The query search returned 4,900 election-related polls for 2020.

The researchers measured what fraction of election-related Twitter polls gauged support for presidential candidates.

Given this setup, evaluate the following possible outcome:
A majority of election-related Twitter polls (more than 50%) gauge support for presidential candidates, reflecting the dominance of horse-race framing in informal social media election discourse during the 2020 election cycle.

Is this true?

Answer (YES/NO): NO